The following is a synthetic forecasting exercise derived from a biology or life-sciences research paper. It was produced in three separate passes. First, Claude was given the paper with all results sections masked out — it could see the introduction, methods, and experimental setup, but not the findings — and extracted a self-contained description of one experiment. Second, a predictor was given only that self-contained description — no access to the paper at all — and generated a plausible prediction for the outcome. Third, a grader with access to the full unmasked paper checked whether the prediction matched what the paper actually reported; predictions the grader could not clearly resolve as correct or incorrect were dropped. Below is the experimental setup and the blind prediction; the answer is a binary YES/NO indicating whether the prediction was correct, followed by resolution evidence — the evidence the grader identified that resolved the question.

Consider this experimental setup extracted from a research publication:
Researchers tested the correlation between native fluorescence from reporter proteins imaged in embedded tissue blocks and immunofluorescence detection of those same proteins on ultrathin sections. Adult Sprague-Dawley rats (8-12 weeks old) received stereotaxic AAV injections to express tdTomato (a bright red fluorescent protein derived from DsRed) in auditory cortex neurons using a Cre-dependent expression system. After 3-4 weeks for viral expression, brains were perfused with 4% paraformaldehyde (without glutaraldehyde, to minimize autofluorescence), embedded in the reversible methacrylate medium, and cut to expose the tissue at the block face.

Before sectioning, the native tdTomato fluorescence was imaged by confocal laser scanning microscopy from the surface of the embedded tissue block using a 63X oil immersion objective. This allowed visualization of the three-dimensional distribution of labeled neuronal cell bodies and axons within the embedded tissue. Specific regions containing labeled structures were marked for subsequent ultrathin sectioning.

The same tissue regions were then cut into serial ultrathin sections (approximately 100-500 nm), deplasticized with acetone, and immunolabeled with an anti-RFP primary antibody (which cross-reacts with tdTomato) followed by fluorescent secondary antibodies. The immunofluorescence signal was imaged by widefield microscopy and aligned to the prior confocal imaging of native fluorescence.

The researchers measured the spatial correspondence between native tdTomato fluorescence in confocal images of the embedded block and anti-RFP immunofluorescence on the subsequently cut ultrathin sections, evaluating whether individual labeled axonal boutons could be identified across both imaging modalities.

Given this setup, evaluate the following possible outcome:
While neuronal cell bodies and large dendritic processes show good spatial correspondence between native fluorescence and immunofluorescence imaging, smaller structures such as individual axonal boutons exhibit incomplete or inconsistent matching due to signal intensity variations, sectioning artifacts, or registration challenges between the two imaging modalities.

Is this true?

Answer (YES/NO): NO